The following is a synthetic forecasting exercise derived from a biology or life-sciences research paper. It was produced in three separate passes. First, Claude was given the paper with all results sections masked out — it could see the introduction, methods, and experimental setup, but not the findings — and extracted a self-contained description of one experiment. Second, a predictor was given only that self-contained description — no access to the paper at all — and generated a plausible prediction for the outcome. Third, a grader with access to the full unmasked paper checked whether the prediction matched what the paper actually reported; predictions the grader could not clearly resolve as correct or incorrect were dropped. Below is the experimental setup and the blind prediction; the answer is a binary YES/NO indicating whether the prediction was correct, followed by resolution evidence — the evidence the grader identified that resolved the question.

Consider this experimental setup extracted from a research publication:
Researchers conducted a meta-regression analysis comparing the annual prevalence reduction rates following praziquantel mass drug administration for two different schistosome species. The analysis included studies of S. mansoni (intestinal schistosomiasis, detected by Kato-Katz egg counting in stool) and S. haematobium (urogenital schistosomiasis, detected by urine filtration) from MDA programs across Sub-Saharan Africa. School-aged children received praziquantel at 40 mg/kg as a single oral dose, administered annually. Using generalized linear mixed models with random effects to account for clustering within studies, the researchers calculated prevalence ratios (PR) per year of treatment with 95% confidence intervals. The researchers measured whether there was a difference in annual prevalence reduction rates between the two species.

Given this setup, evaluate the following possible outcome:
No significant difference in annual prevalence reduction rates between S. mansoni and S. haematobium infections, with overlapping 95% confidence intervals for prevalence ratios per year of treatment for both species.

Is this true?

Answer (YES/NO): NO